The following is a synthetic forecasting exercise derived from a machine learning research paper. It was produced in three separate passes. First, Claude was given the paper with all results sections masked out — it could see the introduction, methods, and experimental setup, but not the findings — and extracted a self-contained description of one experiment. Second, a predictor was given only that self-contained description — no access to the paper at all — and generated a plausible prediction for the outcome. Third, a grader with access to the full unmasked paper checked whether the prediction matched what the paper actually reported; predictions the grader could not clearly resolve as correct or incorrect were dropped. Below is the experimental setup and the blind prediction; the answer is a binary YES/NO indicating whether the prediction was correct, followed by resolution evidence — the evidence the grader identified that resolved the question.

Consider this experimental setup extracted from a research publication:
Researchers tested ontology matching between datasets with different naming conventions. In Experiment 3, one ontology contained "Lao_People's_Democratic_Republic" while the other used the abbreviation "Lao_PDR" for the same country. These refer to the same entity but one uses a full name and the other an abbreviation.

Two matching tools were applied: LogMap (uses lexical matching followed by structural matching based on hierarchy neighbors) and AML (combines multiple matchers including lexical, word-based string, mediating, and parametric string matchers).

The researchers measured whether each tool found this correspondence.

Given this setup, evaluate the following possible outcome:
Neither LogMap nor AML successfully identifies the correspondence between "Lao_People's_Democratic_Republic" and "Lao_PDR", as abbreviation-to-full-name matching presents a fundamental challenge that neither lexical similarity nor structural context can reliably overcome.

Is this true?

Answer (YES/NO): NO